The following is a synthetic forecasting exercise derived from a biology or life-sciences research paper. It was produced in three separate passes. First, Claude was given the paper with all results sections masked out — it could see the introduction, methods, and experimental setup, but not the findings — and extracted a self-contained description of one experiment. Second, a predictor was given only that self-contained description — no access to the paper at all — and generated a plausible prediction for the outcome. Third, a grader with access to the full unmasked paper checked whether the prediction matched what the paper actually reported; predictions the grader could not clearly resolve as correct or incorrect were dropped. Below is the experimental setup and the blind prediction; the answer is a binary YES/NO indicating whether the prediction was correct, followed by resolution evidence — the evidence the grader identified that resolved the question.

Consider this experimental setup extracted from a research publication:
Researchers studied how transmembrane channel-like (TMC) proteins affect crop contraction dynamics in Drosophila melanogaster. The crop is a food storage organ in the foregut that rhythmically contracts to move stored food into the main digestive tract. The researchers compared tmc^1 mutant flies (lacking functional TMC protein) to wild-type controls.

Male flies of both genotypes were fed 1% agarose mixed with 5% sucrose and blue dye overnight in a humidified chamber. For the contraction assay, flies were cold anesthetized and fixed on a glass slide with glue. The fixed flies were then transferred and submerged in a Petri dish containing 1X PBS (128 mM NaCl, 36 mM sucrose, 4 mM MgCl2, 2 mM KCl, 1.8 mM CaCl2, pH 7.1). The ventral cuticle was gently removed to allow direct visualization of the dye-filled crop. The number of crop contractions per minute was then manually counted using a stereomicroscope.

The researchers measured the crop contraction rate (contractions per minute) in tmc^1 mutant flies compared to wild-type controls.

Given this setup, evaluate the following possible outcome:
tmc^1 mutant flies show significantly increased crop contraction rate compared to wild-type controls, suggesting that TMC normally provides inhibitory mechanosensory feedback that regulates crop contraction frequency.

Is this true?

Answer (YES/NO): YES